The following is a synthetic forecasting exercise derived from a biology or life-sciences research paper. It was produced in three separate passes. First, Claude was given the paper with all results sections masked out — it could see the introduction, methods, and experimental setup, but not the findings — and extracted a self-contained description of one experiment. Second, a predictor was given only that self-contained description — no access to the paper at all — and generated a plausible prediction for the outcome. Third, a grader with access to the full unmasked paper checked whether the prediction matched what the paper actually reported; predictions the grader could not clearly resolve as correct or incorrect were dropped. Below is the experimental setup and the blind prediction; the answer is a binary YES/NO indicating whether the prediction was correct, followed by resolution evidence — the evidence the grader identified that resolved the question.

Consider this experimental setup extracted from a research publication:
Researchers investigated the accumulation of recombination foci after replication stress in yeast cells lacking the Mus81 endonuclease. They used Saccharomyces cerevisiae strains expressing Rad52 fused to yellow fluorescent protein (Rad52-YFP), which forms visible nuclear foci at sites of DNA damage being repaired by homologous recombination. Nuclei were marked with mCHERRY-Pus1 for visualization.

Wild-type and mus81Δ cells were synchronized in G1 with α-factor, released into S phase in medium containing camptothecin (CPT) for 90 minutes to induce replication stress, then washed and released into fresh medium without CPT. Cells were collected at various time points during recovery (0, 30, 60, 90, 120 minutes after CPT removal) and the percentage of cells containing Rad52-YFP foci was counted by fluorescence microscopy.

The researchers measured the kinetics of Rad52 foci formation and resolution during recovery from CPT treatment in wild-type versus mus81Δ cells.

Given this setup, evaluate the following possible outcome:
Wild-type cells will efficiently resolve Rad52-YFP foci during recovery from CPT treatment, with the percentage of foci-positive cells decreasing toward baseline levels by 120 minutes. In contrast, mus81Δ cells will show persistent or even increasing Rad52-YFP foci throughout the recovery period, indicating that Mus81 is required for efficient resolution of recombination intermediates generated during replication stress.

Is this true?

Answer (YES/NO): YES